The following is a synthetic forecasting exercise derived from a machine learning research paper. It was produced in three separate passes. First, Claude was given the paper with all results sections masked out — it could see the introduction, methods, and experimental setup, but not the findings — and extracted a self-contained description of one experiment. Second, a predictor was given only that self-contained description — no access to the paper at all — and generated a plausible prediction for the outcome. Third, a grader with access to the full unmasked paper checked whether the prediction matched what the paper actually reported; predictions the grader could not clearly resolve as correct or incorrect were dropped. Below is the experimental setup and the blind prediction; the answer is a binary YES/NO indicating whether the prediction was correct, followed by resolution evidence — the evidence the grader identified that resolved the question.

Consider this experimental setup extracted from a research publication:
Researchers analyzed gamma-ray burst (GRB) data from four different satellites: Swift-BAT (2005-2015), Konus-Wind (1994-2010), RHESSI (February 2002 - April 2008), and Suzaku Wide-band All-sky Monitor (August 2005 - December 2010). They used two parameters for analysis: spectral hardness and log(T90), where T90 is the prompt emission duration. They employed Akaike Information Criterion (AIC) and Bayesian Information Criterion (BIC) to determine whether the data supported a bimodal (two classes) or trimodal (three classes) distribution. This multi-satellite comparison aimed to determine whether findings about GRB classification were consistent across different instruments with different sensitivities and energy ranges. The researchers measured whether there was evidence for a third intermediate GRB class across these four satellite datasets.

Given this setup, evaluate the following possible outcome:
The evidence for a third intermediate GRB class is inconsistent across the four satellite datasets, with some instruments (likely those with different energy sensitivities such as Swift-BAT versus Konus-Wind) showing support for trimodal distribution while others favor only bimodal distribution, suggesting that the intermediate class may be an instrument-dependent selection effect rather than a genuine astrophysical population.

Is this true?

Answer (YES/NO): NO